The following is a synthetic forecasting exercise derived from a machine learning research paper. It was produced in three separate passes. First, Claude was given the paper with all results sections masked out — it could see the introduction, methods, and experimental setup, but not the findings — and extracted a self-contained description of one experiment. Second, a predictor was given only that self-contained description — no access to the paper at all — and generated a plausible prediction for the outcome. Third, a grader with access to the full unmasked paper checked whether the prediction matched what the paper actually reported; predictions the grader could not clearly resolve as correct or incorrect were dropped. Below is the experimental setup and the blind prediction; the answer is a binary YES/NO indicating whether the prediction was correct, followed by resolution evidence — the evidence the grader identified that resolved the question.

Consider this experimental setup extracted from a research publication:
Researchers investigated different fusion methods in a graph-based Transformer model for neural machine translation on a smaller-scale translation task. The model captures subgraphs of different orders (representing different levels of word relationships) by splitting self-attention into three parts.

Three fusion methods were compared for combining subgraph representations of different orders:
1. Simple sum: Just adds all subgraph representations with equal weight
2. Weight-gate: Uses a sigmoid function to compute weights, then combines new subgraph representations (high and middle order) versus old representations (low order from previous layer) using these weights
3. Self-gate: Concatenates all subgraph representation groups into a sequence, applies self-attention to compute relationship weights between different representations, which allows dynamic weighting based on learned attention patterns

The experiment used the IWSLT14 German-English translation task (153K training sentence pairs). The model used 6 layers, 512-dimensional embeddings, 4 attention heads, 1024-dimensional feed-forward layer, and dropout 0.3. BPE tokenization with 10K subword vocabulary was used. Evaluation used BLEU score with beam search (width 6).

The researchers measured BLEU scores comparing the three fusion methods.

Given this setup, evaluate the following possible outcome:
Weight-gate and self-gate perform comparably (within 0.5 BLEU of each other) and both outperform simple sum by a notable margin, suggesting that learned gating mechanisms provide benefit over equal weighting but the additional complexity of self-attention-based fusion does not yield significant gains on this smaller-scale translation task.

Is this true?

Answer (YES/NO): NO